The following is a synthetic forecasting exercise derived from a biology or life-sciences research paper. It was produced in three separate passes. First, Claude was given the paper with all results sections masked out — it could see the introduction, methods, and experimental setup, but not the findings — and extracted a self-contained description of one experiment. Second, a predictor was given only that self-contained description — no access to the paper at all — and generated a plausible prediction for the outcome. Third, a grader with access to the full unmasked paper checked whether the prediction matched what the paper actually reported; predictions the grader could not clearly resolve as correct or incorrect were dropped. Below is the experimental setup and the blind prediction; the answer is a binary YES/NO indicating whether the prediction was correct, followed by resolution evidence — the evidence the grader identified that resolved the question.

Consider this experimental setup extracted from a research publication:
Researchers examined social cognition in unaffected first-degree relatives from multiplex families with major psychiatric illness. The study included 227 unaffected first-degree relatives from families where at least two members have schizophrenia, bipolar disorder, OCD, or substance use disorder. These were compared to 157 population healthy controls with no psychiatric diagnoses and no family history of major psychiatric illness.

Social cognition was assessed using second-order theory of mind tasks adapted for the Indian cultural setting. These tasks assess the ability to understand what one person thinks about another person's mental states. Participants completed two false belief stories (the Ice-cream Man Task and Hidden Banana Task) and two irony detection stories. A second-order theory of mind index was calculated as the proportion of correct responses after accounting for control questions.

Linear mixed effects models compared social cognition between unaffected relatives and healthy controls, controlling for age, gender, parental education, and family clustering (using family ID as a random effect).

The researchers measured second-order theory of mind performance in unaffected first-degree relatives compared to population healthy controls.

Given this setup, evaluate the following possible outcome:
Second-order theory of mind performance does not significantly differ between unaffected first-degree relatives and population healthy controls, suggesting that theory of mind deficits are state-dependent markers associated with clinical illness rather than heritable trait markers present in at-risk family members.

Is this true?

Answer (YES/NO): NO